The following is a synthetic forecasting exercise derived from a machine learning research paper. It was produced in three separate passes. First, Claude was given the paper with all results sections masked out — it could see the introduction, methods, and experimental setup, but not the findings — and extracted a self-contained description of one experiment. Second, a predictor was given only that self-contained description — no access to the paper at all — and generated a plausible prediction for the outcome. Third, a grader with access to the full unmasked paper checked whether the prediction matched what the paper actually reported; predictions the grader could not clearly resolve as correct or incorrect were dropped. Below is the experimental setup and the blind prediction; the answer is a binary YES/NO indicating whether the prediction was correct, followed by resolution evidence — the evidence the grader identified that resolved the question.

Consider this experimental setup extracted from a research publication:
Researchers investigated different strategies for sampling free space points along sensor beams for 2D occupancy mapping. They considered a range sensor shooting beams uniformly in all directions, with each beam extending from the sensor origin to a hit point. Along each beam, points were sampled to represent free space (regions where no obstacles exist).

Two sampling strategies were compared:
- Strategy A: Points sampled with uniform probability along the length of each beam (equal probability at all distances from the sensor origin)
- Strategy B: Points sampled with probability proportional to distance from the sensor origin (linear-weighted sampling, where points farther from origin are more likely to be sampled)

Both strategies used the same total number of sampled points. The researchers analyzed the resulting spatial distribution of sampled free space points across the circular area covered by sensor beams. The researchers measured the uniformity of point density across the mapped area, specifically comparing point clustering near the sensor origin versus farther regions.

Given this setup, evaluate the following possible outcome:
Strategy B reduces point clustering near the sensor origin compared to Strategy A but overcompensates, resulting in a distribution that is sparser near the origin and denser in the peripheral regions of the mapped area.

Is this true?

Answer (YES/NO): NO